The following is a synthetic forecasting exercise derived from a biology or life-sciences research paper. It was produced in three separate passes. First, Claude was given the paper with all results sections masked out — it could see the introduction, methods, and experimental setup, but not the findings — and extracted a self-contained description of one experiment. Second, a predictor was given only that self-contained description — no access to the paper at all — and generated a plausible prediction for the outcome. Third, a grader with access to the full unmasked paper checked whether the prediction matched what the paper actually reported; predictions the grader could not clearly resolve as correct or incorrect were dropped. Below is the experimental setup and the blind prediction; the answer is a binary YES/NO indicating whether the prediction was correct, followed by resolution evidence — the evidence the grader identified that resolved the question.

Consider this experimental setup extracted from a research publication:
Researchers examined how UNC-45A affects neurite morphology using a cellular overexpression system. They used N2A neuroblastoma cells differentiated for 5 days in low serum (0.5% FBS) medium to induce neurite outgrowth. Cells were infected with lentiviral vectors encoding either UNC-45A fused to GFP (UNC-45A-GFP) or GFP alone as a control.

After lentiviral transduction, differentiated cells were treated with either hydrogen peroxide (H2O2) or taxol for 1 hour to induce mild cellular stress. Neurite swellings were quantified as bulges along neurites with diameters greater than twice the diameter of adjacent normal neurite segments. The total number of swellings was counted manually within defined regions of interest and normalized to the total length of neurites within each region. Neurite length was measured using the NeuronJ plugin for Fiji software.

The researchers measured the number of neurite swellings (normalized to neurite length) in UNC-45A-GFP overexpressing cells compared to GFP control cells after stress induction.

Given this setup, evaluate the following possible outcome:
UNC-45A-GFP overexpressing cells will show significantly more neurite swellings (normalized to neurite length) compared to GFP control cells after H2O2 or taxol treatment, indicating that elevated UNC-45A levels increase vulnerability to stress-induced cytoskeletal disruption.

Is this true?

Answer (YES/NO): YES